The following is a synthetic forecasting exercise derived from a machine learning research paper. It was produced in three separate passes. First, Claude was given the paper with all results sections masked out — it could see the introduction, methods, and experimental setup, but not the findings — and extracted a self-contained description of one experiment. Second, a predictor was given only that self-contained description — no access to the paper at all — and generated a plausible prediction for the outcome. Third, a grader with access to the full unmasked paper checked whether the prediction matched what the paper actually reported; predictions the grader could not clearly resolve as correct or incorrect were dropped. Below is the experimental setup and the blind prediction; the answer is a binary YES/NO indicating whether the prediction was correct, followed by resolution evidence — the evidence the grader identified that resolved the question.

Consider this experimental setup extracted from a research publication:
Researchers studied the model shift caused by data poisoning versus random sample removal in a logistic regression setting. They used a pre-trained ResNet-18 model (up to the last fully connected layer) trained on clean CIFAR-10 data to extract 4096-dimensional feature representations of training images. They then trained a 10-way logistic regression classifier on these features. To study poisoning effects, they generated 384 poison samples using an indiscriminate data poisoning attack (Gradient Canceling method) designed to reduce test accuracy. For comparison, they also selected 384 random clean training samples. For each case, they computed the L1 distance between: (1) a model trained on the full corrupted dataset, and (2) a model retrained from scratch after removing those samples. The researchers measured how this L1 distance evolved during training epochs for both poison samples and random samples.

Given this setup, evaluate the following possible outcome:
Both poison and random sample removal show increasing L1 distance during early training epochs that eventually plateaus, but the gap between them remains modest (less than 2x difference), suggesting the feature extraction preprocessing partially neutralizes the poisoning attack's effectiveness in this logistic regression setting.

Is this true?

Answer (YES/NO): NO